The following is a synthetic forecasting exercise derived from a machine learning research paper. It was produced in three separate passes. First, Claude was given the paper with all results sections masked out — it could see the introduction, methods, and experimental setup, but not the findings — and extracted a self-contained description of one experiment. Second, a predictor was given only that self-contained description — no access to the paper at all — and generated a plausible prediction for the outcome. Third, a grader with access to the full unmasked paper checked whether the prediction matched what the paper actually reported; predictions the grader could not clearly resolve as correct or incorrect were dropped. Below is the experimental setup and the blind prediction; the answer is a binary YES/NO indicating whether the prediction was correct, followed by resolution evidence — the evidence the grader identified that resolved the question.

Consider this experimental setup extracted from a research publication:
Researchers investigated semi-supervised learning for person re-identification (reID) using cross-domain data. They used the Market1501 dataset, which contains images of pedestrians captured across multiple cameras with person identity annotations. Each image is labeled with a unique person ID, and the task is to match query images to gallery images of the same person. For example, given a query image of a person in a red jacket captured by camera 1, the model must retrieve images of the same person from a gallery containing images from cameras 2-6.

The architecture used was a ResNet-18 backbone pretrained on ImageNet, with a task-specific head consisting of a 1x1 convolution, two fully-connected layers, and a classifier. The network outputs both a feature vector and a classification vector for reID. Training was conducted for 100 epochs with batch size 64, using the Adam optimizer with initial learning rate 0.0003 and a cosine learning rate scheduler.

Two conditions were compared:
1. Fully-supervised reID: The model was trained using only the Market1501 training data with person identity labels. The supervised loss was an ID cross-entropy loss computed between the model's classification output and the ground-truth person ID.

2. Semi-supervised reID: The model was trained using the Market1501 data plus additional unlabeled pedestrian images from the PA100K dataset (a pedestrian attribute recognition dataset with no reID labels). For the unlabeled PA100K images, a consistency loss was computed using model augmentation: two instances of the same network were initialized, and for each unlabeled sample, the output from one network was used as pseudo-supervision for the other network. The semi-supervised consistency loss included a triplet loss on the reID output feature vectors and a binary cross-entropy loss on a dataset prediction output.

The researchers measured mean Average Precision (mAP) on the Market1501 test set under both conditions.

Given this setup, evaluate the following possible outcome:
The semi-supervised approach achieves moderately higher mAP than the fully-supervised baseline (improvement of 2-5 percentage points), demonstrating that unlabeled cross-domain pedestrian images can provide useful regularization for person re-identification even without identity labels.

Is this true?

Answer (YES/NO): NO